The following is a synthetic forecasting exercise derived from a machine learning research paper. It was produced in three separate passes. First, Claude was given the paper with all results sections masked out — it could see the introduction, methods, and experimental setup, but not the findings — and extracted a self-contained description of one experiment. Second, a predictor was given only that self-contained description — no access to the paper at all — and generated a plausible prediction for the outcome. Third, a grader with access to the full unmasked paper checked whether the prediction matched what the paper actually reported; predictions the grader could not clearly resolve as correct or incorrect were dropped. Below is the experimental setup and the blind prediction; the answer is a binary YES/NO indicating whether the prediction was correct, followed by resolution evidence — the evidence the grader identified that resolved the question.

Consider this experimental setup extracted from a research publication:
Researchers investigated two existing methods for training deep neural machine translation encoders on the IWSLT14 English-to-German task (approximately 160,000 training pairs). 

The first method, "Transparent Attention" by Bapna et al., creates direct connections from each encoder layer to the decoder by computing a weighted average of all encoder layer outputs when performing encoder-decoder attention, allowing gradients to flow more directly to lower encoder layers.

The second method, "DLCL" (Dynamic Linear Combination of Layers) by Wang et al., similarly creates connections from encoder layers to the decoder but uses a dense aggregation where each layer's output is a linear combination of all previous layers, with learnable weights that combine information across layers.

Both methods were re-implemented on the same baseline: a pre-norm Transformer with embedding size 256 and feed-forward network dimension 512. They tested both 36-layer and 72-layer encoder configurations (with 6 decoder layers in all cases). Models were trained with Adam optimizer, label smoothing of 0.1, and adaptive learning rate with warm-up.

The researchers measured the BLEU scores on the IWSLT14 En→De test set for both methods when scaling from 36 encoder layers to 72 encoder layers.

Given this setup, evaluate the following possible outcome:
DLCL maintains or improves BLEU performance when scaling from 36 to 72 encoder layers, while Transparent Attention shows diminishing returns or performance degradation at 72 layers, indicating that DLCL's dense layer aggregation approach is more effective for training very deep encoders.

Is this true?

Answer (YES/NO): NO